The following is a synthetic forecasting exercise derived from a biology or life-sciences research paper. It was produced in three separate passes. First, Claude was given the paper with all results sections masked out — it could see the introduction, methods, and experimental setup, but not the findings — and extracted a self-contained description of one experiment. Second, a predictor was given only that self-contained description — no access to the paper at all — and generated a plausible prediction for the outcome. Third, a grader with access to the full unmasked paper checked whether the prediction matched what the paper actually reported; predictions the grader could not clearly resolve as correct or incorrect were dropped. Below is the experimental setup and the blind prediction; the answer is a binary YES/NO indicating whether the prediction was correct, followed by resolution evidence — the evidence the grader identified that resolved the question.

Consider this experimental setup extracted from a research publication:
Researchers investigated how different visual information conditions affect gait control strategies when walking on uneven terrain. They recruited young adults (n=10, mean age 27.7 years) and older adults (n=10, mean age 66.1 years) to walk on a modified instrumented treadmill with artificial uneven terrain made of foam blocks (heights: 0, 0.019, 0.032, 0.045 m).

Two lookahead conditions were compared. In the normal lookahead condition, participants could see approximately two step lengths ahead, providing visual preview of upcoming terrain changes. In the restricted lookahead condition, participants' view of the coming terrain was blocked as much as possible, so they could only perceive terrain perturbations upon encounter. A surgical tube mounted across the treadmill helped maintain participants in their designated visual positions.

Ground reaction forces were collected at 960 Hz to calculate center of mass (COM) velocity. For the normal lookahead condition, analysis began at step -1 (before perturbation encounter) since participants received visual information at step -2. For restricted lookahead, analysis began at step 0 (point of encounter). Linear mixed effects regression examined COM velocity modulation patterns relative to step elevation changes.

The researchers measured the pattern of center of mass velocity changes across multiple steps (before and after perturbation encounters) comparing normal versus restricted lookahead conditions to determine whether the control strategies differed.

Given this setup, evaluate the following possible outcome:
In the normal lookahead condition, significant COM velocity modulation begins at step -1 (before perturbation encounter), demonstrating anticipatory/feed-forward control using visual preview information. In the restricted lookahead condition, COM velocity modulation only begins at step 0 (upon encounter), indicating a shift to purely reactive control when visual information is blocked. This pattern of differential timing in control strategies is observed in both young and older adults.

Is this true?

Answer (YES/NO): YES